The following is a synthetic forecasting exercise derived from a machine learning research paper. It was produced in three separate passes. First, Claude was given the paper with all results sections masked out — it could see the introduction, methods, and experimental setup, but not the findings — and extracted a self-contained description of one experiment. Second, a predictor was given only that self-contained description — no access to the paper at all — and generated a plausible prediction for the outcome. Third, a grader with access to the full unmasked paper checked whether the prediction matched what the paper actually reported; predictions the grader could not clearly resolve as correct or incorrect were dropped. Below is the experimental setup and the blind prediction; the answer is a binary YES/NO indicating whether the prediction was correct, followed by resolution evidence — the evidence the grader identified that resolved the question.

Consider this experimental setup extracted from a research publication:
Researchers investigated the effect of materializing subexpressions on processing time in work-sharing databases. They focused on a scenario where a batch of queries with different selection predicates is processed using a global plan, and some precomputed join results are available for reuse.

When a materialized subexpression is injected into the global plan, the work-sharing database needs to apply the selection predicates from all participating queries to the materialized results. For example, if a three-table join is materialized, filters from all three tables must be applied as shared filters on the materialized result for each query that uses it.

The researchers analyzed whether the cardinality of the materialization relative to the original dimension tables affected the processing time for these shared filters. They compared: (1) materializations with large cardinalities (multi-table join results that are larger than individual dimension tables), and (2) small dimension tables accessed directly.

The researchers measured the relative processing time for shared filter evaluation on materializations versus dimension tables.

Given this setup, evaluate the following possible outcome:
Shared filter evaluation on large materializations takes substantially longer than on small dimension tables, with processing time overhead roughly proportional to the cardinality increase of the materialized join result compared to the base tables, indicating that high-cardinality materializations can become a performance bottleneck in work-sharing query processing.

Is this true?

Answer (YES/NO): NO